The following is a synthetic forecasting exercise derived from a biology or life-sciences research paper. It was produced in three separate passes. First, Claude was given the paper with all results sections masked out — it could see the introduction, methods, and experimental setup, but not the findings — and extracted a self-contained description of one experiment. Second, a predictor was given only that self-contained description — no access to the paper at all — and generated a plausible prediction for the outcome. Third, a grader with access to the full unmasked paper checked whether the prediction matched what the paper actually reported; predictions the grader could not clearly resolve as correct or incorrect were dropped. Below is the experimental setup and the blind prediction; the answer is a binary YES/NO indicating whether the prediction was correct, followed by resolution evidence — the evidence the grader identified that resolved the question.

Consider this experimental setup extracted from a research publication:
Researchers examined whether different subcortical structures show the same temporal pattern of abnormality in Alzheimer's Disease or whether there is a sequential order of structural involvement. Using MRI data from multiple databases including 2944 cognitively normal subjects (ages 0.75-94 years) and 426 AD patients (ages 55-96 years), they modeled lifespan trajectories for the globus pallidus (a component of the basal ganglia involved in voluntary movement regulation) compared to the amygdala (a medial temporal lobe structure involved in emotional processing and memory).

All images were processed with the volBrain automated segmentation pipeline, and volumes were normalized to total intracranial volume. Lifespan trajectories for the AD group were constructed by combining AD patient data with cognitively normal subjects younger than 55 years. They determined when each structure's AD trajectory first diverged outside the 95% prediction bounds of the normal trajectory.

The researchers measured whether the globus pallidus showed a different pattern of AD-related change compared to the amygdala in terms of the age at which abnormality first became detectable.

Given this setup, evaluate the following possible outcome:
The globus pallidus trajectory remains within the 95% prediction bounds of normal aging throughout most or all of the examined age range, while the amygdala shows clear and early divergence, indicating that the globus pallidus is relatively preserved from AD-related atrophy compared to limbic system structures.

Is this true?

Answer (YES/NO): YES